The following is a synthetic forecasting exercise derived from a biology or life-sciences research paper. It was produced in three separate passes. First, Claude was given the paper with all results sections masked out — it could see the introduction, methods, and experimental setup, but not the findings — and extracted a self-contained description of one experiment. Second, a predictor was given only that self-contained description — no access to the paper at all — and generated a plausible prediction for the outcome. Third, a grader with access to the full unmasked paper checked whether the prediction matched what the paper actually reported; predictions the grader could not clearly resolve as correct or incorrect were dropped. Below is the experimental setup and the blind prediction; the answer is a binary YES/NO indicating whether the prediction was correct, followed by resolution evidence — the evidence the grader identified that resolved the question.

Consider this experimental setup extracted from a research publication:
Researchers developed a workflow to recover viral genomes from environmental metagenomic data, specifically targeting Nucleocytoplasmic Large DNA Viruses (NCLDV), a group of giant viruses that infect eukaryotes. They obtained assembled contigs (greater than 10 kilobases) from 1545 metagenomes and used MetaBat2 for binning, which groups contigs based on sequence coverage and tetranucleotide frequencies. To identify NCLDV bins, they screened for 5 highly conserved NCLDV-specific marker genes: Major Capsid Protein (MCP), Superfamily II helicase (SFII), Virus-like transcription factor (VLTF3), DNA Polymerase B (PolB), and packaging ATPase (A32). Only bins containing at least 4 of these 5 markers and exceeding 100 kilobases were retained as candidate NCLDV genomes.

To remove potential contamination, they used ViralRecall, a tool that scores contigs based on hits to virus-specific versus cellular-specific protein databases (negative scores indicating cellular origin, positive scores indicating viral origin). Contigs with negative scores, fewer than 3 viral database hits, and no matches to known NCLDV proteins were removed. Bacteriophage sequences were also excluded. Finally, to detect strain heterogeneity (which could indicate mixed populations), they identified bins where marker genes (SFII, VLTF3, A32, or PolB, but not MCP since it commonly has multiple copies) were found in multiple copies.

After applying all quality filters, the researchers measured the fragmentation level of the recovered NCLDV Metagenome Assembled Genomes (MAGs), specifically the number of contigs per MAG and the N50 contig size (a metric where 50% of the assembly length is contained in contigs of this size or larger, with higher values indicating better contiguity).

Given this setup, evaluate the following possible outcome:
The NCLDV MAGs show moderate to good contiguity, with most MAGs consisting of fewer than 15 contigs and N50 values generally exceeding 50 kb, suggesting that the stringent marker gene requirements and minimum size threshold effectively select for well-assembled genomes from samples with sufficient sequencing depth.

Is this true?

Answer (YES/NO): NO